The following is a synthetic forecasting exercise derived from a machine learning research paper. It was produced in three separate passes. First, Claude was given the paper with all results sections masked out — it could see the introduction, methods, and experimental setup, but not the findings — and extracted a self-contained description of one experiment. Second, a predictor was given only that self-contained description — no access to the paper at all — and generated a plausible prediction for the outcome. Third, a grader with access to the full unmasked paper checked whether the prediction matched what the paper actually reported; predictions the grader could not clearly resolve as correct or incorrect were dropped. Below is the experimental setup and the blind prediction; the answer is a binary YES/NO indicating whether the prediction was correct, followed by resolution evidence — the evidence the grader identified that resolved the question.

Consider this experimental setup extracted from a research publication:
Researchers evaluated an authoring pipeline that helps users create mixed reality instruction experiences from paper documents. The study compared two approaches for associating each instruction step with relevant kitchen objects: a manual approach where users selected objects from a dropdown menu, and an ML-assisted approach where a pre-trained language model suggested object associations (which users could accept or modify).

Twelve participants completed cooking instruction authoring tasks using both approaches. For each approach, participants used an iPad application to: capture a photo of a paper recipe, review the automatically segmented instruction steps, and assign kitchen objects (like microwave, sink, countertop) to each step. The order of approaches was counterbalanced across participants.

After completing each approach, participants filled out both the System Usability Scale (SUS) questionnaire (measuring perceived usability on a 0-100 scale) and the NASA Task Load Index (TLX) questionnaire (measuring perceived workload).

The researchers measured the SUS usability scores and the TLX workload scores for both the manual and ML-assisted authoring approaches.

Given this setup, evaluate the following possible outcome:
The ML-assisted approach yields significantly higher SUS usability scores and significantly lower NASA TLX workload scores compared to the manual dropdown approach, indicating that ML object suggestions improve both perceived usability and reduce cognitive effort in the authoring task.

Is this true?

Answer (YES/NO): YES